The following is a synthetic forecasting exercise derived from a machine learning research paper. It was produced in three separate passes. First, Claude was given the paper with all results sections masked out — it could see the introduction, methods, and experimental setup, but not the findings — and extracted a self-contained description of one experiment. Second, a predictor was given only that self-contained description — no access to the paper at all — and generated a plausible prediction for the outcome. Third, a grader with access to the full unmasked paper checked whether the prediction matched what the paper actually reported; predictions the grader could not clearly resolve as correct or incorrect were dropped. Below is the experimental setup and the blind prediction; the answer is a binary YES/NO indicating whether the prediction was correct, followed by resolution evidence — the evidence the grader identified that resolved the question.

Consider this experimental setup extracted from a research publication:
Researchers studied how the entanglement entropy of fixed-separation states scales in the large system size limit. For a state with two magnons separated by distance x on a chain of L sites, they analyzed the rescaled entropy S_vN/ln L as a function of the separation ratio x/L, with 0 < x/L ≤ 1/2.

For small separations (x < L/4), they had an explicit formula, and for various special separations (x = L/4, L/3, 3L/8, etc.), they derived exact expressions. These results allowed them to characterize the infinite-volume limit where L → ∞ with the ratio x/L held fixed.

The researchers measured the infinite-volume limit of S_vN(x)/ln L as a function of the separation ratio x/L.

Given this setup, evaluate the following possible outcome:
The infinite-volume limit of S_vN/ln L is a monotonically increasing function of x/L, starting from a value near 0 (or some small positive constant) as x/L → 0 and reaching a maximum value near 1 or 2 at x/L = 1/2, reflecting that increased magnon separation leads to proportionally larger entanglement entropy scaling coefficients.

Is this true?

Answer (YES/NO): YES